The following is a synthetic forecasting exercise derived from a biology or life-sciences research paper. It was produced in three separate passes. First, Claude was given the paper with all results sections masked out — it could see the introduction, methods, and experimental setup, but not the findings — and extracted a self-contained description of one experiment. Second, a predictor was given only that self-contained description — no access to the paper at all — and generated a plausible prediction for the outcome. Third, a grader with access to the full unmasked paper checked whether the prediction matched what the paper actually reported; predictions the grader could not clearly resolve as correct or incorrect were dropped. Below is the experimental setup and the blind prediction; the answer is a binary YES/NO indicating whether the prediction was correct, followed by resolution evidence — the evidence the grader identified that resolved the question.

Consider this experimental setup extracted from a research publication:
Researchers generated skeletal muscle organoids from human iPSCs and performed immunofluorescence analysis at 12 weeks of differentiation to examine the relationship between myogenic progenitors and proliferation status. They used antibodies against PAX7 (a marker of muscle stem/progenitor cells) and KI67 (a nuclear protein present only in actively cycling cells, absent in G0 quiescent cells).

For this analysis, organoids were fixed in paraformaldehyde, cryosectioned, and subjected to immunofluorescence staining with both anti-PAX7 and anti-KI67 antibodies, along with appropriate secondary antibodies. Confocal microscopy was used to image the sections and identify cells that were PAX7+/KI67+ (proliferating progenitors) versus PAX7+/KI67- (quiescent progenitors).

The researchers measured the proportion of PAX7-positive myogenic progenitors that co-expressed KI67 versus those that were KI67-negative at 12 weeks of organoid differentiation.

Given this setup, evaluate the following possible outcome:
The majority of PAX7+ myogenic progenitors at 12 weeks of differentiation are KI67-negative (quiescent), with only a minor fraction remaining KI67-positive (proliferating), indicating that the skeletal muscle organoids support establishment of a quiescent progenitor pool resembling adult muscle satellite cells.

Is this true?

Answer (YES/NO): YES